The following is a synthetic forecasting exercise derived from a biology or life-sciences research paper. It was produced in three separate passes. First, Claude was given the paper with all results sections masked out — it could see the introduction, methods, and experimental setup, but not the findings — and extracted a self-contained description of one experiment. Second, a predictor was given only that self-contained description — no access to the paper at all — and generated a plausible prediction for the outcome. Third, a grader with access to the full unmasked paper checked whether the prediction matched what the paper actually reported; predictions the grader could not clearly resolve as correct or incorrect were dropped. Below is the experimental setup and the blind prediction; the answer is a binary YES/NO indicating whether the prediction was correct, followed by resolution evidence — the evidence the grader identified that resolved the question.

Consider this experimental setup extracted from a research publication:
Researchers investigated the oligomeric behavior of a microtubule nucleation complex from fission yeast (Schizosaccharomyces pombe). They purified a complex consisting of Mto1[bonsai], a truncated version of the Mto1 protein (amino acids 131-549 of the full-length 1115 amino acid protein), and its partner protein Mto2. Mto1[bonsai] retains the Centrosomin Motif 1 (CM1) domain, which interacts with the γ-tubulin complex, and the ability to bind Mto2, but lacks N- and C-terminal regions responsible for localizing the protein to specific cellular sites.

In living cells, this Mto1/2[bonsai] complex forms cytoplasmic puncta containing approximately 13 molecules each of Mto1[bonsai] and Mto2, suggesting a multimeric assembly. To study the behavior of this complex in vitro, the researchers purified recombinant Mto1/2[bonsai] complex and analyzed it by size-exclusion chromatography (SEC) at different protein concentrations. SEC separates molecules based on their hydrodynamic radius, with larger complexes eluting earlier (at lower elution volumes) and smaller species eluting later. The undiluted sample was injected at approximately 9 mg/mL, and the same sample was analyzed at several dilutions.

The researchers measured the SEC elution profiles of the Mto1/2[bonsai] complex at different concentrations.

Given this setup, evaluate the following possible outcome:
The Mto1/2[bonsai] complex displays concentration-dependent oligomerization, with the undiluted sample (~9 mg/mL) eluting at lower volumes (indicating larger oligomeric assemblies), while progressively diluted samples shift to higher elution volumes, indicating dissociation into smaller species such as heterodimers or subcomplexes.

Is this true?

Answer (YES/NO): YES